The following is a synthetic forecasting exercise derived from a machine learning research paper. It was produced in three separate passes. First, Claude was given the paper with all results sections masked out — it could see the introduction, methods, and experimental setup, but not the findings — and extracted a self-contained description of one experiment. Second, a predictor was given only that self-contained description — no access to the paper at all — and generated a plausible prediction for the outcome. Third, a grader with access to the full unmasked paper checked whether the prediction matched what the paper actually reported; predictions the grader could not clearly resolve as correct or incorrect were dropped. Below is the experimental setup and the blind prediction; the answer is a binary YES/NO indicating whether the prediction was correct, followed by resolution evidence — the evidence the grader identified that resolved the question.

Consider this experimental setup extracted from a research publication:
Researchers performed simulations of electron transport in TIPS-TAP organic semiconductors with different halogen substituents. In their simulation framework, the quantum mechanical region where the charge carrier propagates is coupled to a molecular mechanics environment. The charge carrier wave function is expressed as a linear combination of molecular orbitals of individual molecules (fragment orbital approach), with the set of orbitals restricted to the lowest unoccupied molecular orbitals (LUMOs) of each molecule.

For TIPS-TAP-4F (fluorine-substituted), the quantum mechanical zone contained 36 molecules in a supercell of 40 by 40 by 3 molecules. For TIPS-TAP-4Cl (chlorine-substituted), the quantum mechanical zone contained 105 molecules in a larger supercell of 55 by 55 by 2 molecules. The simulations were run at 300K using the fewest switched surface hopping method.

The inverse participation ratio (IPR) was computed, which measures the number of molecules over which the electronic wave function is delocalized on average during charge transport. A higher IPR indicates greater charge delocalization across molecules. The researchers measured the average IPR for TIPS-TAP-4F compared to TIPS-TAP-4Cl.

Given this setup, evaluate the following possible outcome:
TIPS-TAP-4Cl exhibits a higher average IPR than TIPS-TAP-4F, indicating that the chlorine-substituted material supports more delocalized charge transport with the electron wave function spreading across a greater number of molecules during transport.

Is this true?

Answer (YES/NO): YES